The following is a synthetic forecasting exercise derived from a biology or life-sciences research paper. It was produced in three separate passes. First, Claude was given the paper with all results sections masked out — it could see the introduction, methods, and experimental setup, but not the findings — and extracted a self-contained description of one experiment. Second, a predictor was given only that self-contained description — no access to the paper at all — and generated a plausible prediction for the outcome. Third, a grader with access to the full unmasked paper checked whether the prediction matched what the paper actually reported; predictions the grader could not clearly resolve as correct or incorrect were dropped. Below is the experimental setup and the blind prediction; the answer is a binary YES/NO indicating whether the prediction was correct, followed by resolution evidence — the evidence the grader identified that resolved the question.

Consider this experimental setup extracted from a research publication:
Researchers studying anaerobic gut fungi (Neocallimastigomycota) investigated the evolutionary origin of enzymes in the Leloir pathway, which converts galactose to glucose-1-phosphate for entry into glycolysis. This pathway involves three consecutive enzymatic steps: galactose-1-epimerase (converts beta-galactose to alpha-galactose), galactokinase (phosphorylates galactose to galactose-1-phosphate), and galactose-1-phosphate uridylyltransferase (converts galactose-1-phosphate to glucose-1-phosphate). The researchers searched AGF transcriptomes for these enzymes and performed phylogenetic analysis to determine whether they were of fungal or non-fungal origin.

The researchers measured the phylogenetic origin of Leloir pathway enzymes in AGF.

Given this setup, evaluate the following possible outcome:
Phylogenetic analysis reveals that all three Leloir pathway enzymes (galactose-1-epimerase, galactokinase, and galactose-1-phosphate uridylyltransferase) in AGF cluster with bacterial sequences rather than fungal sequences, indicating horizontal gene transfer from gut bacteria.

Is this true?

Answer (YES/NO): YES